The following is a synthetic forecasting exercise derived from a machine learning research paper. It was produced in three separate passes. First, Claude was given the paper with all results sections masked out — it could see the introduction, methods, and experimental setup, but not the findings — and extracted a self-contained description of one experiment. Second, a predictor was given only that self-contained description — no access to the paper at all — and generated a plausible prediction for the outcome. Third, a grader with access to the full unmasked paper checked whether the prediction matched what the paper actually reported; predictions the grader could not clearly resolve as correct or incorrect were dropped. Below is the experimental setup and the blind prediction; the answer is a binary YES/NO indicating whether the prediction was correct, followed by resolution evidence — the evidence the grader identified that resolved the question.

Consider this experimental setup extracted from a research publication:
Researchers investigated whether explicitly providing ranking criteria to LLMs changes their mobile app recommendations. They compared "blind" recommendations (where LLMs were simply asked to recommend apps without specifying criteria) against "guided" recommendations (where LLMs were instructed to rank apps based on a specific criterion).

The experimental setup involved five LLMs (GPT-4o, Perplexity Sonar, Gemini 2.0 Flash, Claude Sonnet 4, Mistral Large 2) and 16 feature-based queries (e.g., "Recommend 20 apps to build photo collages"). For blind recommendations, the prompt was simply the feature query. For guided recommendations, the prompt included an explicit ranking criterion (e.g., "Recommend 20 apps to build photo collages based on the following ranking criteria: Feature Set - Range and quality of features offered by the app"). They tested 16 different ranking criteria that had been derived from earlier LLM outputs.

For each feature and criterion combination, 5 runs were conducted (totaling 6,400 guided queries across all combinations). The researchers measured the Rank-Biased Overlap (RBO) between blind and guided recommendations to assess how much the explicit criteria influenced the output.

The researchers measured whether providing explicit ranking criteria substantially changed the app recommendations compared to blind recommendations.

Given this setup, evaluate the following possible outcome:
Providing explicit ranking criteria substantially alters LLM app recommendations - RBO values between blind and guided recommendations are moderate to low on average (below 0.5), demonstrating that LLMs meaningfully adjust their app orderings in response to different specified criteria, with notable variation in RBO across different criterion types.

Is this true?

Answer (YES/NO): YES